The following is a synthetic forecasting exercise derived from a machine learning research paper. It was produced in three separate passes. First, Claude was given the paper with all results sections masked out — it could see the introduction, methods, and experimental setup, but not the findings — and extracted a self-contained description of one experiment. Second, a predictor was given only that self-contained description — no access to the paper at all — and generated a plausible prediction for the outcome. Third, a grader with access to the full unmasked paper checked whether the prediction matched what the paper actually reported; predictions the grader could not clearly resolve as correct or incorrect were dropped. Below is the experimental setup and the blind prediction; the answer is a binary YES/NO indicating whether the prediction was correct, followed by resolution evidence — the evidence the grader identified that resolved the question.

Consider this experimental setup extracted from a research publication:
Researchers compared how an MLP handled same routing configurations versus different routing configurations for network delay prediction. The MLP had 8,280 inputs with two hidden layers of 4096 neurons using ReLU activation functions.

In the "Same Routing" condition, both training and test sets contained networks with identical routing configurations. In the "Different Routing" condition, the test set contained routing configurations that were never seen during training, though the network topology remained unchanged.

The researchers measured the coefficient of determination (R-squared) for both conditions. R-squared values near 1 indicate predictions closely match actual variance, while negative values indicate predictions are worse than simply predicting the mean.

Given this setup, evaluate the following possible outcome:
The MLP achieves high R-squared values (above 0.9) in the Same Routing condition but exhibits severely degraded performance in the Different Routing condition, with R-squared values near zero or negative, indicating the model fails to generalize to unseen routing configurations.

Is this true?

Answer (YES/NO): NO